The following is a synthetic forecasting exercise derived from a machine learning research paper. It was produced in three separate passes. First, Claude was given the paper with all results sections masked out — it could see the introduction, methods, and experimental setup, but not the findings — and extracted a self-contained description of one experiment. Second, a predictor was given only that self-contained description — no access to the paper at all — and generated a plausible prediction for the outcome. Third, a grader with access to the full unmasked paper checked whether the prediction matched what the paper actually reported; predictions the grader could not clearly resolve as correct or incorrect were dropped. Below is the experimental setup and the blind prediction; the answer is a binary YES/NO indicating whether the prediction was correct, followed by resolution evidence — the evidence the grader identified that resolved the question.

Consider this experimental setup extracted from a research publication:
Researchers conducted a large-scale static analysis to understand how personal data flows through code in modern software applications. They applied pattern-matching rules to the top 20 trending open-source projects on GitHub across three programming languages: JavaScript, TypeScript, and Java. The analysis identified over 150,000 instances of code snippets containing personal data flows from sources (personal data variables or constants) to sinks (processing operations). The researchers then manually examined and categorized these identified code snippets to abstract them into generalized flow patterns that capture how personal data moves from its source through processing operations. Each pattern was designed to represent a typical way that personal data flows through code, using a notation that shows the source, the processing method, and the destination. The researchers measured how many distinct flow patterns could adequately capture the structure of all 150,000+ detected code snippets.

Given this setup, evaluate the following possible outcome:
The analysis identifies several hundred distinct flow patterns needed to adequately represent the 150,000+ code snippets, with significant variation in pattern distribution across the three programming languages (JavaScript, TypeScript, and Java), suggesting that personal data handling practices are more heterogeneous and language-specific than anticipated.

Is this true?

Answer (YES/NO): NO